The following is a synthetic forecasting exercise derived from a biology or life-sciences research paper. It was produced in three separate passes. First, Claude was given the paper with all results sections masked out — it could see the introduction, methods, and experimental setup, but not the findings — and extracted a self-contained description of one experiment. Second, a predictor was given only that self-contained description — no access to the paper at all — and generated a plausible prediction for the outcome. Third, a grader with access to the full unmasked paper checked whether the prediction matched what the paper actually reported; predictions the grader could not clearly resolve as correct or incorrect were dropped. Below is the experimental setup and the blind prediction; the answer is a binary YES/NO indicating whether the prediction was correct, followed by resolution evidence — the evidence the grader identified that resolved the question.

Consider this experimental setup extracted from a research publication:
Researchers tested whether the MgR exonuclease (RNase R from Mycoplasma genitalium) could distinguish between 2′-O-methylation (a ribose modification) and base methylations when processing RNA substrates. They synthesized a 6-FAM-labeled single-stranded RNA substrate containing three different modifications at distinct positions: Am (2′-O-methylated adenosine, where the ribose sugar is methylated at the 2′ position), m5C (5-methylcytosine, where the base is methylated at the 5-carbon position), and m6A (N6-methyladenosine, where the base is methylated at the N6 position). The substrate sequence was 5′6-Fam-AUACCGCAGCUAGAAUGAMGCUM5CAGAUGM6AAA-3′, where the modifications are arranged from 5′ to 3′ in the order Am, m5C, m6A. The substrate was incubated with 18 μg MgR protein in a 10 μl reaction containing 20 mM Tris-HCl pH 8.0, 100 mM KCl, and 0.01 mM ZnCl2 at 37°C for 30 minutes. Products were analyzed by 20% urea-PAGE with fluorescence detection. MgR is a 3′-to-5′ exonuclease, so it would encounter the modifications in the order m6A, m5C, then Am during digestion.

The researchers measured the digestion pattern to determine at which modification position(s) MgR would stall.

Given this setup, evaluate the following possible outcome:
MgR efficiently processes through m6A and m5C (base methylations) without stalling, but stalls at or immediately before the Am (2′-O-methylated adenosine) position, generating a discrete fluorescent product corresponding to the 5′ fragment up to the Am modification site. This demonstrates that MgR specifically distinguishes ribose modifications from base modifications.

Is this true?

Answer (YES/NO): YES